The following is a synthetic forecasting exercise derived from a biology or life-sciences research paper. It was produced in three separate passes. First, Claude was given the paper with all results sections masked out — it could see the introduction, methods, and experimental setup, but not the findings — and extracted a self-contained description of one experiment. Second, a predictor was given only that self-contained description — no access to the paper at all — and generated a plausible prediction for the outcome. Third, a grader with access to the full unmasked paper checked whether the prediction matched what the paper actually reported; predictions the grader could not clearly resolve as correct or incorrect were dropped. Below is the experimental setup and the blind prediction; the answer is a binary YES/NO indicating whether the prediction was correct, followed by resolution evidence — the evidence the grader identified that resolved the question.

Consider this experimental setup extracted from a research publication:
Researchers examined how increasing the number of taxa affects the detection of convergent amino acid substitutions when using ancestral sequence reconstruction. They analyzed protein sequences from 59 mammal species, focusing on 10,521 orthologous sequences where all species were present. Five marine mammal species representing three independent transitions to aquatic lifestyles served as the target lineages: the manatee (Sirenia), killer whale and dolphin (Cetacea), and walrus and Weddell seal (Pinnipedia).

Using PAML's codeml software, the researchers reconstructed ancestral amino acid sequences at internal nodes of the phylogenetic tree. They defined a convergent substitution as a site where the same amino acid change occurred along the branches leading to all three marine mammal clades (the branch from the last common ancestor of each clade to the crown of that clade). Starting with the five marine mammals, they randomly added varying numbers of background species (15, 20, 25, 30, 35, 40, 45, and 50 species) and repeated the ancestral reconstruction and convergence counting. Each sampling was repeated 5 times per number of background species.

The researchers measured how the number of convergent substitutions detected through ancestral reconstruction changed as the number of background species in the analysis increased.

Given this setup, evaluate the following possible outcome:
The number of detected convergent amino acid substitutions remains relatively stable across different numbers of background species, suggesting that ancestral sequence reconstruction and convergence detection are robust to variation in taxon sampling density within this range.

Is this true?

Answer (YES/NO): NO